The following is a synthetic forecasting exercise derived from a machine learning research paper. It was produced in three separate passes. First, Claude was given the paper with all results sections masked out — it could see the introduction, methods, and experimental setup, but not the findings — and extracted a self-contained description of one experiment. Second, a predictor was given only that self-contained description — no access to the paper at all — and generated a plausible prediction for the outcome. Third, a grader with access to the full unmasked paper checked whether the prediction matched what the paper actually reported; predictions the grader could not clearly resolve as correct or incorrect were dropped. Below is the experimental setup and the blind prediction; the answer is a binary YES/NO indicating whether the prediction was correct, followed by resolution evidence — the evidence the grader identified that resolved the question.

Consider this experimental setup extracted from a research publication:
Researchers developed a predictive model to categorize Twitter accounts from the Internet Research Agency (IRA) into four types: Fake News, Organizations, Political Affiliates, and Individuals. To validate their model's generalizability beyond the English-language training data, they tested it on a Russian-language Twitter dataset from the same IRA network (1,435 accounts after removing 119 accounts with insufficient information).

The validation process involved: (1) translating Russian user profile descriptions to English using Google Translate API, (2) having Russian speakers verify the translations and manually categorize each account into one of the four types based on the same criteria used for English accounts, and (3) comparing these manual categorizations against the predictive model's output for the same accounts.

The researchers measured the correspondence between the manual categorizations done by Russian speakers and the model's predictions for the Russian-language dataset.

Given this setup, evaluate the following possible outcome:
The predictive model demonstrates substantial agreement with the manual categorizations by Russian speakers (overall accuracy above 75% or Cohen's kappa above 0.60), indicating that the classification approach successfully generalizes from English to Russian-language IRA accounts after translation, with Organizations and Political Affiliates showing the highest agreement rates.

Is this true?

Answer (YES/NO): NO